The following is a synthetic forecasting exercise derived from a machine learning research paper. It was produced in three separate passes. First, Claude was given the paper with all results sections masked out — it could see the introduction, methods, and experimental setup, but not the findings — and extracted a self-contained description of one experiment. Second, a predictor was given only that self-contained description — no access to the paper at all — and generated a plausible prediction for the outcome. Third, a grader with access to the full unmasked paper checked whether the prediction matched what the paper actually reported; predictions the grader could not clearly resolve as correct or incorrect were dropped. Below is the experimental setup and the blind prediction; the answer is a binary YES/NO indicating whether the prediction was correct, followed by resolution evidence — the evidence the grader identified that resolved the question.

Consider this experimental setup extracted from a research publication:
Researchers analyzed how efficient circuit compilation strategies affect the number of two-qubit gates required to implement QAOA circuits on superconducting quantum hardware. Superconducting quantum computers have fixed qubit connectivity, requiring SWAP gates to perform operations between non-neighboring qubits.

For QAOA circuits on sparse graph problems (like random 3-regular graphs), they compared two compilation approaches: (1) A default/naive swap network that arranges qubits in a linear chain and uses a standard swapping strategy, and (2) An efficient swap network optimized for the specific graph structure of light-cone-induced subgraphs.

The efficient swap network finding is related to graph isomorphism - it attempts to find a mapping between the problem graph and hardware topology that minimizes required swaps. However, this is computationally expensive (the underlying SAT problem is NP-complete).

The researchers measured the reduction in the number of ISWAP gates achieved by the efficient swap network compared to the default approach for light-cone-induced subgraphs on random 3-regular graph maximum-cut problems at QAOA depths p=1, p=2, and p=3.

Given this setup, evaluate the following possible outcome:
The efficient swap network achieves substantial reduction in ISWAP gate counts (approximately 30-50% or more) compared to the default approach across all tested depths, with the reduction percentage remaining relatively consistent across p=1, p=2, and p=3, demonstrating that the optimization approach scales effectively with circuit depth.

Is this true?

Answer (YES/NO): NO